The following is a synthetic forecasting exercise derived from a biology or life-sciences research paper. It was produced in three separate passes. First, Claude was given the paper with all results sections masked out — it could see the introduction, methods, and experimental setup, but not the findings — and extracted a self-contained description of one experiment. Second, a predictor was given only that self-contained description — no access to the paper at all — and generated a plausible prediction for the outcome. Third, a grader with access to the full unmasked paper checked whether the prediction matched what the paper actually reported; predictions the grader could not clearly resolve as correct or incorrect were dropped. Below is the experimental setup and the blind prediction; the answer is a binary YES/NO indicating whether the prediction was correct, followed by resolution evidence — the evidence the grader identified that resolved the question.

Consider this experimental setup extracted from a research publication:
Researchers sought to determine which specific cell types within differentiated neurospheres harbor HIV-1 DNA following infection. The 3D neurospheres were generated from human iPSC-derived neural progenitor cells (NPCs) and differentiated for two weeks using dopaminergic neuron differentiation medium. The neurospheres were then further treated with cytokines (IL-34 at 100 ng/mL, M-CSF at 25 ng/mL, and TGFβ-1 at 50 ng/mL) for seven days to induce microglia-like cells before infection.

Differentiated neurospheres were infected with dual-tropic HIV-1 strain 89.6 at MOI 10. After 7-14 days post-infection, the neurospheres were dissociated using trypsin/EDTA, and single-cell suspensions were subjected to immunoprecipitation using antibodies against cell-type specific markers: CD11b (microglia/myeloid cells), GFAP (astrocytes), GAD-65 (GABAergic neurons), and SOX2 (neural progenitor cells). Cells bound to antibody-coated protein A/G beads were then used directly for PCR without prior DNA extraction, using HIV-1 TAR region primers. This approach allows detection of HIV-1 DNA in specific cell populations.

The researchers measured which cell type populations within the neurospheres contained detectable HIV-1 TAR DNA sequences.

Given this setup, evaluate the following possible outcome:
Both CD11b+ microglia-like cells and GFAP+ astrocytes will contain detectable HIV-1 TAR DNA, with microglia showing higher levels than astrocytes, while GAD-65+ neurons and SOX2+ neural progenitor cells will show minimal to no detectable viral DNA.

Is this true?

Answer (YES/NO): YES